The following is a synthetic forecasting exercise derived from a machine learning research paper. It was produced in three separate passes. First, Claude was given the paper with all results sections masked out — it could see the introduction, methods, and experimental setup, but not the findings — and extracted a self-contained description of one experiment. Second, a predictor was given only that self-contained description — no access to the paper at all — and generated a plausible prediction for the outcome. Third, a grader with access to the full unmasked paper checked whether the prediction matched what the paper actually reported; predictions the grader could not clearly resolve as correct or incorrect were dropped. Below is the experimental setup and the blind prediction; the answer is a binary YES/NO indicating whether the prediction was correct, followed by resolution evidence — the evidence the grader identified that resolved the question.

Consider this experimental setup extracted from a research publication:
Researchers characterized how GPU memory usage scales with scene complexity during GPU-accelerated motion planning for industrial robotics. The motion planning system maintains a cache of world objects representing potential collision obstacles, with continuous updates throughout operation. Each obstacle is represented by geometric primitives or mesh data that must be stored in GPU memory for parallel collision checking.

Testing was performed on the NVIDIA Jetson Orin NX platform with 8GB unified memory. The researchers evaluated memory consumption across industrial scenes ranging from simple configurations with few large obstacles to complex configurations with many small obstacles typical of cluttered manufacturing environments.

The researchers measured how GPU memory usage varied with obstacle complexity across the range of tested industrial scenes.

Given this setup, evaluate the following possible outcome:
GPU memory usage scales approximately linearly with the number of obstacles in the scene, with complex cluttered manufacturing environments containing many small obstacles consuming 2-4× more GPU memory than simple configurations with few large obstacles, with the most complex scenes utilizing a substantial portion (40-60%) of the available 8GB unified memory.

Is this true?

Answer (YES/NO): NO